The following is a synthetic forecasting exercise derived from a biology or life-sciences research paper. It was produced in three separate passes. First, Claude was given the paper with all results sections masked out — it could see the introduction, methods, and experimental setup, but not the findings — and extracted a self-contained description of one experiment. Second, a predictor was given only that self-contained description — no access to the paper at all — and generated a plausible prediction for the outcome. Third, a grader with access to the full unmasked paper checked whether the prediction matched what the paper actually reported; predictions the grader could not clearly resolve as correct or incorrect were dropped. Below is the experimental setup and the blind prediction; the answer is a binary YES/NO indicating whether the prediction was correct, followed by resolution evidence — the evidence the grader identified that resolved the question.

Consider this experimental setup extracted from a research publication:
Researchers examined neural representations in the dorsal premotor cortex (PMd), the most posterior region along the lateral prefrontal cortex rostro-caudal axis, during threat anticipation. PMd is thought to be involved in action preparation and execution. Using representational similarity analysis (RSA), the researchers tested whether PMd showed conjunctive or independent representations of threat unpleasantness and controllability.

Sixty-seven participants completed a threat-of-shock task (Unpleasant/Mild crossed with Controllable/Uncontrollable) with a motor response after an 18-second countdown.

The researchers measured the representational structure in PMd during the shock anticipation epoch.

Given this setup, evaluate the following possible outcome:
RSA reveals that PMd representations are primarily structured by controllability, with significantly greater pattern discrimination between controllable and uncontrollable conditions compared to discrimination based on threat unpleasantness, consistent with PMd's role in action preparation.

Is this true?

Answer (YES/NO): NO